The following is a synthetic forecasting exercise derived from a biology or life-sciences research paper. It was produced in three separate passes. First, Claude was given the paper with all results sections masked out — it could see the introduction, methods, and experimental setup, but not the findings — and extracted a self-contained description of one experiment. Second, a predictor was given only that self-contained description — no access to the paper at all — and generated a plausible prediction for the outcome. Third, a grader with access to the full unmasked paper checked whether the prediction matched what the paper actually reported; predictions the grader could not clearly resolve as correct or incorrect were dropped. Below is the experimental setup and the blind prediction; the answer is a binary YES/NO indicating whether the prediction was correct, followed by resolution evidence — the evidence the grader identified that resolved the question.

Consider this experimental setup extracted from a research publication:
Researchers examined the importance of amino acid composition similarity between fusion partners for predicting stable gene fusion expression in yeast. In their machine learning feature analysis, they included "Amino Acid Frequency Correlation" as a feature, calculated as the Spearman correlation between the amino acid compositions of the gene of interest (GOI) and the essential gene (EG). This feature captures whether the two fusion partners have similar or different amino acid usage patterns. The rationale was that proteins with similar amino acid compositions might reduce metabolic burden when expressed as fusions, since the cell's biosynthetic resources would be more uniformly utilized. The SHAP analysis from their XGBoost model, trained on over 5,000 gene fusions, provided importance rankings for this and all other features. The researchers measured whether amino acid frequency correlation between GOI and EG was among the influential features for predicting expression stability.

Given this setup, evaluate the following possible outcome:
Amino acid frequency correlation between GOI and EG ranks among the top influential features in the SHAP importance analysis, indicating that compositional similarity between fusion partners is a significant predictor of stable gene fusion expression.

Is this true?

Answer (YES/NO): YES